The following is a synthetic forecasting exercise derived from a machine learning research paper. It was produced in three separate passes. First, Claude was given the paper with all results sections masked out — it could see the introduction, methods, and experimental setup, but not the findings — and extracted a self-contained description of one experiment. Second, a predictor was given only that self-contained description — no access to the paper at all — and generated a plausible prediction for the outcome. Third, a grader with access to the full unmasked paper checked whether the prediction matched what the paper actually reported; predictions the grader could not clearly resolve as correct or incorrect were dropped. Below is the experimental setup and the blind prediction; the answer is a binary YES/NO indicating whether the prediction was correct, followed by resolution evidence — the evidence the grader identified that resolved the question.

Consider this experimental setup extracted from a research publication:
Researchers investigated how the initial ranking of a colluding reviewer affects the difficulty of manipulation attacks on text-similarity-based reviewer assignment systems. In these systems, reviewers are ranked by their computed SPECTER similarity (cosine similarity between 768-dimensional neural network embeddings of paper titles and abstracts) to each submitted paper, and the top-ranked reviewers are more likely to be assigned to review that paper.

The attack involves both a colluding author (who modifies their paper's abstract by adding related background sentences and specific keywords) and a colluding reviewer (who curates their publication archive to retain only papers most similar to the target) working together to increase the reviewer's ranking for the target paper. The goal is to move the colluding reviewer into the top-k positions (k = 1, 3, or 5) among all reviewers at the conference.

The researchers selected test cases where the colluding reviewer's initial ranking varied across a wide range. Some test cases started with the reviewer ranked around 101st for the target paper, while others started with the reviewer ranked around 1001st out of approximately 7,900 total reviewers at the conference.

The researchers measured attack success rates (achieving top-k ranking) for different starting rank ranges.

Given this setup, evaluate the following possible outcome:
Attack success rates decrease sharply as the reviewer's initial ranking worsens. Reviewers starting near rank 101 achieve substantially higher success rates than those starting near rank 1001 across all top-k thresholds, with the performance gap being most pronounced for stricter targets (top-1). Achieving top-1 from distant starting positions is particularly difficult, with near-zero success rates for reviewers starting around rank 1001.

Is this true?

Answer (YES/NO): NO